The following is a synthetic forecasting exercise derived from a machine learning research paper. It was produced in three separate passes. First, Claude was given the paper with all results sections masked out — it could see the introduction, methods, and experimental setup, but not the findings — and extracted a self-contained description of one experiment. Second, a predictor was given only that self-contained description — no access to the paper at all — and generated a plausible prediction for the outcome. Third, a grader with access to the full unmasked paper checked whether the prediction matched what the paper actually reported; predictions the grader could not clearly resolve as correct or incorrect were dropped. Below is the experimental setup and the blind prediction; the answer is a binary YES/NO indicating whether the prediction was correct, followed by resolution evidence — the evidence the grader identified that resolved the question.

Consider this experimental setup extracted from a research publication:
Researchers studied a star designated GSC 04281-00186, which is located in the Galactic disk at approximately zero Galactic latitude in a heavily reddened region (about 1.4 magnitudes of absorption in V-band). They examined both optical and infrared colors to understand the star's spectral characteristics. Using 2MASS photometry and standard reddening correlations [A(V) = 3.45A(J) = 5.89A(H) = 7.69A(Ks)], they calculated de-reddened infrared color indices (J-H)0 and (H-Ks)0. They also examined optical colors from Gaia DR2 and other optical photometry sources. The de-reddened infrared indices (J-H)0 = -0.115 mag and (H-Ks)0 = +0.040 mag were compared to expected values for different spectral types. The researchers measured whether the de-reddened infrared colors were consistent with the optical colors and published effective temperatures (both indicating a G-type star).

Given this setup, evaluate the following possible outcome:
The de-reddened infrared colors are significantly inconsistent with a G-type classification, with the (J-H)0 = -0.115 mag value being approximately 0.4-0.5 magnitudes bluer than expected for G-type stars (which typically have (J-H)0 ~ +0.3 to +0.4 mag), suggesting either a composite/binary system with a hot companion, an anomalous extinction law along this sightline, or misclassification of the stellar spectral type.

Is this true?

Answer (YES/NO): NO